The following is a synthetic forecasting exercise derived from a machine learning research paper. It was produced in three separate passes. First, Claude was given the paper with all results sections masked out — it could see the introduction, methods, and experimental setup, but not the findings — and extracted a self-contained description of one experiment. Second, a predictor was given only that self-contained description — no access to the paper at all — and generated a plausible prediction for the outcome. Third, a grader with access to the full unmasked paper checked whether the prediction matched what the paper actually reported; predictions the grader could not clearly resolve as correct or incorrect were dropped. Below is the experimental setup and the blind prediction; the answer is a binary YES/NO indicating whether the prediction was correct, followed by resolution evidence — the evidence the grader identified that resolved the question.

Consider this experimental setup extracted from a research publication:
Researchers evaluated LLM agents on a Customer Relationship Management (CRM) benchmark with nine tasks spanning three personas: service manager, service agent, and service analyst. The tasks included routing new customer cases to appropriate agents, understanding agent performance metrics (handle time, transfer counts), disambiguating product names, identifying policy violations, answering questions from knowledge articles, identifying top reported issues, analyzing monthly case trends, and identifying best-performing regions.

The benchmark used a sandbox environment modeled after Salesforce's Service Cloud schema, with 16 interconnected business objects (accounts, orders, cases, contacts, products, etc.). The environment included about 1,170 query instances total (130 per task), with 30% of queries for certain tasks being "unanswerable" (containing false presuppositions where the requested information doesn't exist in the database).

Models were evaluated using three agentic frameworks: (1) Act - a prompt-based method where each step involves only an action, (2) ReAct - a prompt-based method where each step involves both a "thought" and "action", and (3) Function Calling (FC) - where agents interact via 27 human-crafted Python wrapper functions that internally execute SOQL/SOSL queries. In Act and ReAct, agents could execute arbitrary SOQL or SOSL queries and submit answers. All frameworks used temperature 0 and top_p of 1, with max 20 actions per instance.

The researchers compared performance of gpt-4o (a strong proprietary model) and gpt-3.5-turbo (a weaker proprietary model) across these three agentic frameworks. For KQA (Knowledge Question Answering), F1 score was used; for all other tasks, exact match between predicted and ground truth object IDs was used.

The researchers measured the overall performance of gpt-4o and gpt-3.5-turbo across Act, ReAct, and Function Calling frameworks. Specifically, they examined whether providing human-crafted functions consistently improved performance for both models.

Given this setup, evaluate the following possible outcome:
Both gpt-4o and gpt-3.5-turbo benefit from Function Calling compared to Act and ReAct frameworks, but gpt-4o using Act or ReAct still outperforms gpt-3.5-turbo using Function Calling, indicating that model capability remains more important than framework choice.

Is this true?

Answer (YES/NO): NO